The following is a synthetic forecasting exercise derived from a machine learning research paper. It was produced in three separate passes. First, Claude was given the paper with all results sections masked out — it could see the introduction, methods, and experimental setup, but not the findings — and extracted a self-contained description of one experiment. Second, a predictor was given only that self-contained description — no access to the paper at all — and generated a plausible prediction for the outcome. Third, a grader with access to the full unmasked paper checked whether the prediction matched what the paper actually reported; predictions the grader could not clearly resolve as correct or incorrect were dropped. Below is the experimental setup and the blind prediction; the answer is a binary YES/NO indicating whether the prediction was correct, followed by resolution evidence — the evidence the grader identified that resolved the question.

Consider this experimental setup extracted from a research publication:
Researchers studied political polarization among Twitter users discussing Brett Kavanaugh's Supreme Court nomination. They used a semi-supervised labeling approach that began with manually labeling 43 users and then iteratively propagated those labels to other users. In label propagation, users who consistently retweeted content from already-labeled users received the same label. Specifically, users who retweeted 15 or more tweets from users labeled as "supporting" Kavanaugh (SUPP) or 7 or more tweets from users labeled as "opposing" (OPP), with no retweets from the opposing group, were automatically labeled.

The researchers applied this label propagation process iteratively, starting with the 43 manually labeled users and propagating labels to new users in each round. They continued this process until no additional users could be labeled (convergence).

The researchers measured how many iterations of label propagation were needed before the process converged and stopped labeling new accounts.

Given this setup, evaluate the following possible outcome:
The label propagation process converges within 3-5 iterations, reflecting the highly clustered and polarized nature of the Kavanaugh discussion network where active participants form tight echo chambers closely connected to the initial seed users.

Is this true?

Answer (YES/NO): YES